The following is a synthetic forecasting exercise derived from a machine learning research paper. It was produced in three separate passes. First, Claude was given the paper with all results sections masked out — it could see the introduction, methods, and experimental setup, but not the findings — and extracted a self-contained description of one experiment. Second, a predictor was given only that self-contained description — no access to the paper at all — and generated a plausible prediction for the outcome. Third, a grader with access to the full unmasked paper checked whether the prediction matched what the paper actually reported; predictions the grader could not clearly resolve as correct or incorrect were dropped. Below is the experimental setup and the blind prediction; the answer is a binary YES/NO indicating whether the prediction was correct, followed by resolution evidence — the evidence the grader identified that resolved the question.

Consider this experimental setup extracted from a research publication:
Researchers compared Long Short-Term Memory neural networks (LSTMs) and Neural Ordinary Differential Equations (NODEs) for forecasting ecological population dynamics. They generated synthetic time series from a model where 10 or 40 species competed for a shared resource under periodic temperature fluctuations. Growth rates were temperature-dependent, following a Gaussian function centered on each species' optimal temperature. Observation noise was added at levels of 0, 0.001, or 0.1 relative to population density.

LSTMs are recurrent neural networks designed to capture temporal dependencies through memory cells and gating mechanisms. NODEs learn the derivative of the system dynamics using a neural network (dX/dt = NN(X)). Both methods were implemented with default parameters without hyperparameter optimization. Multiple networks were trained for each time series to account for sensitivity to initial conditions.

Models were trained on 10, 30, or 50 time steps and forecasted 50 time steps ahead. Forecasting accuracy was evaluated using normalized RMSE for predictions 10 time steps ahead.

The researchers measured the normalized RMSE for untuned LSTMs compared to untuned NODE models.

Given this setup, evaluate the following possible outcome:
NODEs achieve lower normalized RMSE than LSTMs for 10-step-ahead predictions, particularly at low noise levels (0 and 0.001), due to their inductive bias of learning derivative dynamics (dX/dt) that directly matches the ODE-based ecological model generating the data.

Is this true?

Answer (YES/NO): NO